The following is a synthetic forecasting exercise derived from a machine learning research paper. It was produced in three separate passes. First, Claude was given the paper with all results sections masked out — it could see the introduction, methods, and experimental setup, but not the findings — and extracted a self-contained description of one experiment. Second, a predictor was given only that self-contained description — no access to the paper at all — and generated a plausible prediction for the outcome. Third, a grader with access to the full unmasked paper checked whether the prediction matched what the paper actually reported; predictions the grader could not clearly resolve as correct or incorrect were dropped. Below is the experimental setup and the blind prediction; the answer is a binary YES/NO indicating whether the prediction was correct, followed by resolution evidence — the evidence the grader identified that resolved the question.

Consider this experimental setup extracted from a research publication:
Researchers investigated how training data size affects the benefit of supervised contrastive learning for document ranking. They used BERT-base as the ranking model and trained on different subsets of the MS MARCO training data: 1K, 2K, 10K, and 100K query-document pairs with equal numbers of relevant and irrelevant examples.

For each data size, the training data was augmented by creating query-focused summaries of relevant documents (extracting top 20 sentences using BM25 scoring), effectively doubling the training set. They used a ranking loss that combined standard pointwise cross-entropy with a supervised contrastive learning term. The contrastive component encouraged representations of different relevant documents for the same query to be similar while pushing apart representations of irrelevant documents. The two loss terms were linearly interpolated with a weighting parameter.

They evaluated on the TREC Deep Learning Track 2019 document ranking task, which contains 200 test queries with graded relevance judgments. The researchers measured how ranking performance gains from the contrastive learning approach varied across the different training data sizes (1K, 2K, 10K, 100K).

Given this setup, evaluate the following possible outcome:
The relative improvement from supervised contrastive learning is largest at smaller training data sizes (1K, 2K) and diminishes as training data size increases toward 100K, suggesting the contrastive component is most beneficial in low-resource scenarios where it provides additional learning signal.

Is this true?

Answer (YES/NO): YES